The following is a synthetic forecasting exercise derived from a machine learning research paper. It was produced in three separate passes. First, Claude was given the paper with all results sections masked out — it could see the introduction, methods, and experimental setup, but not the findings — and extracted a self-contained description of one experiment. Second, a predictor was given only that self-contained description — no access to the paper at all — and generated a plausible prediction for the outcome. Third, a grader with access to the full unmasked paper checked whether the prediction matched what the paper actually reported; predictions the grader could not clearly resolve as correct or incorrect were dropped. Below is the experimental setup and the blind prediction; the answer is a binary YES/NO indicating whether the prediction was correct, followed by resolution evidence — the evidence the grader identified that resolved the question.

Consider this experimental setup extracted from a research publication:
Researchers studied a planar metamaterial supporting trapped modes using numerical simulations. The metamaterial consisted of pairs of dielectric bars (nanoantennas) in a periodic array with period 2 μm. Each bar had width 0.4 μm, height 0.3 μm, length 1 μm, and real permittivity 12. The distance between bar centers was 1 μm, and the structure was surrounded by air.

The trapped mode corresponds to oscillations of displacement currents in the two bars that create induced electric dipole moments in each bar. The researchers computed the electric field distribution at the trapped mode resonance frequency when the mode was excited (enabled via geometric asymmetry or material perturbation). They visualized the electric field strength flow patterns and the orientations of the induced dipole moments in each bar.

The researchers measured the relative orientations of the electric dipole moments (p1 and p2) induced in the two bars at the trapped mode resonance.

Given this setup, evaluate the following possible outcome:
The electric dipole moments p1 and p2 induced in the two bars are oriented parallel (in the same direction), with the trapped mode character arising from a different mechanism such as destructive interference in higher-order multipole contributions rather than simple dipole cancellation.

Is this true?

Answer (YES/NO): NO